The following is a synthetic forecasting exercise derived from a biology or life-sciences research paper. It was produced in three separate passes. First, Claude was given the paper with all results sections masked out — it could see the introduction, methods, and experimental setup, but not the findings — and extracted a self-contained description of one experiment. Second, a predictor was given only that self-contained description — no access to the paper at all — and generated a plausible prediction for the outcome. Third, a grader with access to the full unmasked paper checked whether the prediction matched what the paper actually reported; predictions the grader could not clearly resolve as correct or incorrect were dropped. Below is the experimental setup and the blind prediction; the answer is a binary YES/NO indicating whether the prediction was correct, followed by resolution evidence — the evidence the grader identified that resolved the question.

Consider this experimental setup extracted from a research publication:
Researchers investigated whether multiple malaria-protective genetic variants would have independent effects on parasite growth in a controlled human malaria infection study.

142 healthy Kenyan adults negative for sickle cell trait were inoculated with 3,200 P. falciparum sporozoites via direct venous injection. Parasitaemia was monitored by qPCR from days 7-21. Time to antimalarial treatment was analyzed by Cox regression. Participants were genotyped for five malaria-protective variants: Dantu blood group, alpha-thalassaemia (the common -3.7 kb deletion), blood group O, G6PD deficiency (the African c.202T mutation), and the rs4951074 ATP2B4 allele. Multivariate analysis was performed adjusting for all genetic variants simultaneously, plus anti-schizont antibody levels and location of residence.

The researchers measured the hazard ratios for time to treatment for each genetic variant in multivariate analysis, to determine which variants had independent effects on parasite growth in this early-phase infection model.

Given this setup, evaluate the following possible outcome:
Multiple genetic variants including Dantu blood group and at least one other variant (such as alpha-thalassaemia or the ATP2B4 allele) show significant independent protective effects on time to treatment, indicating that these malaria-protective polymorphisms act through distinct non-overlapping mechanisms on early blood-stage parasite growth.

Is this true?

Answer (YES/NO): NO